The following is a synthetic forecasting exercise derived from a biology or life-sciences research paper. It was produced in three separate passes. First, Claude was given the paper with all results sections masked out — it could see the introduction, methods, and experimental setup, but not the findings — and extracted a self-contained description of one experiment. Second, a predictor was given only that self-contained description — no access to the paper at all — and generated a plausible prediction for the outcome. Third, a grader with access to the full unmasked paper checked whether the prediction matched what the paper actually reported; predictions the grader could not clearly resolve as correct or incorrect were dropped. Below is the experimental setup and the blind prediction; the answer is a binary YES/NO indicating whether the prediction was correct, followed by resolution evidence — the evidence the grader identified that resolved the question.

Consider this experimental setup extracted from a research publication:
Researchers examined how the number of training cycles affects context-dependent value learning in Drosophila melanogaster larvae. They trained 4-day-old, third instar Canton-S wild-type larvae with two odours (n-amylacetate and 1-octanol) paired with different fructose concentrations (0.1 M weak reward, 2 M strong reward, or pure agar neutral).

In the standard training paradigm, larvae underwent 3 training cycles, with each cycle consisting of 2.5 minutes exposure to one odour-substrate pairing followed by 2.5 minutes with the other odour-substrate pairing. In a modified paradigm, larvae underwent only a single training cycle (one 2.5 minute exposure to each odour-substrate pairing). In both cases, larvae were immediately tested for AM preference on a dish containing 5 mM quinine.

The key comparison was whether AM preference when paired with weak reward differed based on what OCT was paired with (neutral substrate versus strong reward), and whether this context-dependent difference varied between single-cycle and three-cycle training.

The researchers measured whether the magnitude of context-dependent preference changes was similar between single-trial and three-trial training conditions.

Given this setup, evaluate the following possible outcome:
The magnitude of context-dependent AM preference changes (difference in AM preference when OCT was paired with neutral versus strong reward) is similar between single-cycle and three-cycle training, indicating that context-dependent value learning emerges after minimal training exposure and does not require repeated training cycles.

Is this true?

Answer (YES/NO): YES